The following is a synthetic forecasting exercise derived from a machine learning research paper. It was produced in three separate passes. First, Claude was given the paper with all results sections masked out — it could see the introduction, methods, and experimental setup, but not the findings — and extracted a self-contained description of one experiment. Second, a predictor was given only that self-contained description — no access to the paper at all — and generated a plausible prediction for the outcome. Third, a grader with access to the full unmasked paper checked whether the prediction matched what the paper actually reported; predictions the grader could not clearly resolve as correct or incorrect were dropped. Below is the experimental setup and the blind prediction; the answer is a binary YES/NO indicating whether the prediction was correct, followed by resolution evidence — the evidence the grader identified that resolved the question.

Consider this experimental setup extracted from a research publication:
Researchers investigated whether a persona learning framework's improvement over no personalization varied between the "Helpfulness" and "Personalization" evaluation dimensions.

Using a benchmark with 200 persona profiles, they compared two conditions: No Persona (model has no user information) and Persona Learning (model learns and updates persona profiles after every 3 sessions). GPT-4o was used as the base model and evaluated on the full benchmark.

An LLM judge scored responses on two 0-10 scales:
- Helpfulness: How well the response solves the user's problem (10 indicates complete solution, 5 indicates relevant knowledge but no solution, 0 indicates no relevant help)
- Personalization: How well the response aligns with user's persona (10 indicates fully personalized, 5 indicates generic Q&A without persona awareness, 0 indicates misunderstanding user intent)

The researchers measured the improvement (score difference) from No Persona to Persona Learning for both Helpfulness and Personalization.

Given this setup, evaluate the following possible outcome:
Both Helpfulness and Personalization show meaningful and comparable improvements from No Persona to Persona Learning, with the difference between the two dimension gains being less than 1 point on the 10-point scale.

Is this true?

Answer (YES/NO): YES